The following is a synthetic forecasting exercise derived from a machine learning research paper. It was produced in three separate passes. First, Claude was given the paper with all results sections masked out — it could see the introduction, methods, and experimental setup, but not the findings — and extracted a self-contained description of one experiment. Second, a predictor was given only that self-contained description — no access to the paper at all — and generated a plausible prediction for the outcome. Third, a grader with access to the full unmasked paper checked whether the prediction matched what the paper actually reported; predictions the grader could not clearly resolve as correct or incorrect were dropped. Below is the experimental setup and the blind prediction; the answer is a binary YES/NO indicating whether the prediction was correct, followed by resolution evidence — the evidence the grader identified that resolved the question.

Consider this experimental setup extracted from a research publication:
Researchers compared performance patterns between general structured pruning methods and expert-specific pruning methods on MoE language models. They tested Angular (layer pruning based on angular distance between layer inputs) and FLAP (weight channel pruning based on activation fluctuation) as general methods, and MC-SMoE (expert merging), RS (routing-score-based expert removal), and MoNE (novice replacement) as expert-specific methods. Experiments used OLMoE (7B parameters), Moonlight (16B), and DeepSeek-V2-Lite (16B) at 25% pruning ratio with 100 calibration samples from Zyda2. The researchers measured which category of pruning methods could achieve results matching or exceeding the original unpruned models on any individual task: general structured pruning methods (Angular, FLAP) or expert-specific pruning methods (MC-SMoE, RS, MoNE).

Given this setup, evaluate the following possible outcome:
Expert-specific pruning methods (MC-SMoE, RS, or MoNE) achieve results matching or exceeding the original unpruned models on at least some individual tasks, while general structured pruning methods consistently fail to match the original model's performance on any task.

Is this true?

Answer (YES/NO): NO